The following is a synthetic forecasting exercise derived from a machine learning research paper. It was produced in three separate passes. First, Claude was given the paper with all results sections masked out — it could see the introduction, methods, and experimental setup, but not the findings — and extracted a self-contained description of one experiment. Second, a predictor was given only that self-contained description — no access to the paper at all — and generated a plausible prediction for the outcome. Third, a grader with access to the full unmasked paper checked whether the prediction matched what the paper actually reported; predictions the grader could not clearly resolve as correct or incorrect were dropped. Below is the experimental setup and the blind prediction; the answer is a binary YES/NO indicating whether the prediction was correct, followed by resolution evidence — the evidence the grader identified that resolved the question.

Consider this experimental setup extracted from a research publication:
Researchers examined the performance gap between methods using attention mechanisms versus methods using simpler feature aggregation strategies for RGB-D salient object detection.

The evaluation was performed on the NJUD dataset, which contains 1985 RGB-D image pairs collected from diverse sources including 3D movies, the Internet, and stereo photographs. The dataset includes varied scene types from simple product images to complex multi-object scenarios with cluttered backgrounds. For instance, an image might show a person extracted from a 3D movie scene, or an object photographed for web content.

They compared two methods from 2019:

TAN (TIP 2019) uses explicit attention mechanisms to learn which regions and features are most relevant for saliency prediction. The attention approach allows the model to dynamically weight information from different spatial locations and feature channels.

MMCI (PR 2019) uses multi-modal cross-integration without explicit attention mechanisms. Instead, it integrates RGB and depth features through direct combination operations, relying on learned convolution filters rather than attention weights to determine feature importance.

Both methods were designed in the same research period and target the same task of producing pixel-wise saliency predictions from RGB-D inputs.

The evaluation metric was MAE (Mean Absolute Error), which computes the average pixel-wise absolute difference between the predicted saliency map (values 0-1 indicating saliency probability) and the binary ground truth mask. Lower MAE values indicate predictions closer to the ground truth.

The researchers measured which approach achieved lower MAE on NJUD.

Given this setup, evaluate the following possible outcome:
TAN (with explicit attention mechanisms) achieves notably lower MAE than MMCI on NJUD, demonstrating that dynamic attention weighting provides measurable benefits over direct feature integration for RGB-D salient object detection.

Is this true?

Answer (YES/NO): YES